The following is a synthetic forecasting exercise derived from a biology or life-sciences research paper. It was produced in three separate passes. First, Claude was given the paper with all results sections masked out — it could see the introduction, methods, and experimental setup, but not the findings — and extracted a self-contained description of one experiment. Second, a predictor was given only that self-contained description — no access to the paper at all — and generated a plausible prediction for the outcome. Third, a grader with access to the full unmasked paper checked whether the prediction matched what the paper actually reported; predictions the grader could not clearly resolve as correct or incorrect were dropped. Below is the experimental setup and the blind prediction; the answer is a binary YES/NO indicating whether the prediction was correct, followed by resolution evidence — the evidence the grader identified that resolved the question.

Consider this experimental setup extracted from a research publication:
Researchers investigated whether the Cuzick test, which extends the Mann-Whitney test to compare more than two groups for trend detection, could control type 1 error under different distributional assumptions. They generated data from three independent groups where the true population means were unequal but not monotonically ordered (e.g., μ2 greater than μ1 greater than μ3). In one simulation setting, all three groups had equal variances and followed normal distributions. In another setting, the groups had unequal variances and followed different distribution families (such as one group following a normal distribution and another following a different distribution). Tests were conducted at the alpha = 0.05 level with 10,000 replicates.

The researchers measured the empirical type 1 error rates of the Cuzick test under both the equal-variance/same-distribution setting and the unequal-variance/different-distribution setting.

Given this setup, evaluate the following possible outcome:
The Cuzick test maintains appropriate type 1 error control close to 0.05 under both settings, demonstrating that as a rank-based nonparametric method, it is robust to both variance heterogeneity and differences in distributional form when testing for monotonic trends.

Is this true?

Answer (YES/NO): NO